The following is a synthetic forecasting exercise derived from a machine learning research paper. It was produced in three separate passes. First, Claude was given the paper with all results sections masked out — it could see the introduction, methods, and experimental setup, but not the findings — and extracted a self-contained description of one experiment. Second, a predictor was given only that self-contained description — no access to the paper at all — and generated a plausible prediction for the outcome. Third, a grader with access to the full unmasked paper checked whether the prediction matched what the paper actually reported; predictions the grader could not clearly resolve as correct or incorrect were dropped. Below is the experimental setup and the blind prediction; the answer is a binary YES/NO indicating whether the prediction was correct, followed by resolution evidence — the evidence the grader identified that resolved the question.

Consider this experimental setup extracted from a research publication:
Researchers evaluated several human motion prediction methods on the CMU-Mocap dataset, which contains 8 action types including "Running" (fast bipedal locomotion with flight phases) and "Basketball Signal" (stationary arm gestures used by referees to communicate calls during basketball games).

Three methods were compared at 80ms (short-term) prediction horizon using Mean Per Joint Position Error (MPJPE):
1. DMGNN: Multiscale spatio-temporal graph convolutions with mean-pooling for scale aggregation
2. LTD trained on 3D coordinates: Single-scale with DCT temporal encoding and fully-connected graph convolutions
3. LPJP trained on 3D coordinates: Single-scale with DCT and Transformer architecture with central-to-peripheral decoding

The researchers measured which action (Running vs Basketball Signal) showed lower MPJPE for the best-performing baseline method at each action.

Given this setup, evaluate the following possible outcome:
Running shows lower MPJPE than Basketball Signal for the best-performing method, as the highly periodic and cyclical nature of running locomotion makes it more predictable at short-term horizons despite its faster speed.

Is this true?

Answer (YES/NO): NO